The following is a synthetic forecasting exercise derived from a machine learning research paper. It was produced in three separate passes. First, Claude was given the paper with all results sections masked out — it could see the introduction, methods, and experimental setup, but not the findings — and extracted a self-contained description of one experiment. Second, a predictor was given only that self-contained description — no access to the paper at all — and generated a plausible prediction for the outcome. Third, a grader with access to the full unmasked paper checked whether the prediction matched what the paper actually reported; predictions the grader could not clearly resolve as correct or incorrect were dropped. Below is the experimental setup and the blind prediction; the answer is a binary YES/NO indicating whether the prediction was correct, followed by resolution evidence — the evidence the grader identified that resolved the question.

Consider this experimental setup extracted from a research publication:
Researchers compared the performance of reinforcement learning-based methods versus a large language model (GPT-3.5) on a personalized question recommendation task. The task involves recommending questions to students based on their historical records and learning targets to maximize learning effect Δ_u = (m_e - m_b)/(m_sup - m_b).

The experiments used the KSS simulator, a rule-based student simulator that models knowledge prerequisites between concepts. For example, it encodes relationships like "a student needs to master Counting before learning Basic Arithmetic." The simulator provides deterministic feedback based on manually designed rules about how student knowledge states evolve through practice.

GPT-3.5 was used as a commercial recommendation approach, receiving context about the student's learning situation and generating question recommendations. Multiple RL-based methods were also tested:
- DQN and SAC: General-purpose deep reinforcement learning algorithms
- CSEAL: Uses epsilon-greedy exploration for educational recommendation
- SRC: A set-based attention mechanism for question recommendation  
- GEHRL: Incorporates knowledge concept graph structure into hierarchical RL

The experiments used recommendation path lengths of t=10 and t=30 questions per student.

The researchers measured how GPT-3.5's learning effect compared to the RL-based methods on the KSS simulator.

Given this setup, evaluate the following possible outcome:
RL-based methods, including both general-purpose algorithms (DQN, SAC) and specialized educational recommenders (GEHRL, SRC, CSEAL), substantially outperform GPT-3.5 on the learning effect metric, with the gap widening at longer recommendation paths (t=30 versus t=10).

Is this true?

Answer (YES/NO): NO